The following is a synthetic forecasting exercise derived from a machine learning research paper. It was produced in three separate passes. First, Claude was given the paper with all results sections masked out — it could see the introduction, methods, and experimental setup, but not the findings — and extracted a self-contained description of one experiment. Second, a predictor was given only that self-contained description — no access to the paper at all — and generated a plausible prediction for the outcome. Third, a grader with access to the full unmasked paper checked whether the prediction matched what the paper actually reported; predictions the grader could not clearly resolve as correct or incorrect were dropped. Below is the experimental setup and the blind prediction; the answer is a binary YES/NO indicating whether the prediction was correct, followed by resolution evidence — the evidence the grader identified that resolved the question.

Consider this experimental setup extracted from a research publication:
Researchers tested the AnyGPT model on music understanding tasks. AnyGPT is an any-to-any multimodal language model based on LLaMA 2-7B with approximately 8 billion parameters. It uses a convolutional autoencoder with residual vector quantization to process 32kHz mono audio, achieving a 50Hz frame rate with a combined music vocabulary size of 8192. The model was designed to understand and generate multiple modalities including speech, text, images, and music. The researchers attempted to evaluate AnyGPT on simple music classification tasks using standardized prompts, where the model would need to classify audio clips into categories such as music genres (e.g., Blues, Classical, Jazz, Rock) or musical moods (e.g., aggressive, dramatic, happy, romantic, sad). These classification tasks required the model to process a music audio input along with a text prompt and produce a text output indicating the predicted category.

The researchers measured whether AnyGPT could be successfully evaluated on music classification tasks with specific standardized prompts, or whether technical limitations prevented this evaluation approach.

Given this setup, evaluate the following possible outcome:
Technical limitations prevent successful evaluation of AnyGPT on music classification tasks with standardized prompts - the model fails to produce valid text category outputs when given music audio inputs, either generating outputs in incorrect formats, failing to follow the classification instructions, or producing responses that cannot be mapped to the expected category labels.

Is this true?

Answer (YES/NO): YES